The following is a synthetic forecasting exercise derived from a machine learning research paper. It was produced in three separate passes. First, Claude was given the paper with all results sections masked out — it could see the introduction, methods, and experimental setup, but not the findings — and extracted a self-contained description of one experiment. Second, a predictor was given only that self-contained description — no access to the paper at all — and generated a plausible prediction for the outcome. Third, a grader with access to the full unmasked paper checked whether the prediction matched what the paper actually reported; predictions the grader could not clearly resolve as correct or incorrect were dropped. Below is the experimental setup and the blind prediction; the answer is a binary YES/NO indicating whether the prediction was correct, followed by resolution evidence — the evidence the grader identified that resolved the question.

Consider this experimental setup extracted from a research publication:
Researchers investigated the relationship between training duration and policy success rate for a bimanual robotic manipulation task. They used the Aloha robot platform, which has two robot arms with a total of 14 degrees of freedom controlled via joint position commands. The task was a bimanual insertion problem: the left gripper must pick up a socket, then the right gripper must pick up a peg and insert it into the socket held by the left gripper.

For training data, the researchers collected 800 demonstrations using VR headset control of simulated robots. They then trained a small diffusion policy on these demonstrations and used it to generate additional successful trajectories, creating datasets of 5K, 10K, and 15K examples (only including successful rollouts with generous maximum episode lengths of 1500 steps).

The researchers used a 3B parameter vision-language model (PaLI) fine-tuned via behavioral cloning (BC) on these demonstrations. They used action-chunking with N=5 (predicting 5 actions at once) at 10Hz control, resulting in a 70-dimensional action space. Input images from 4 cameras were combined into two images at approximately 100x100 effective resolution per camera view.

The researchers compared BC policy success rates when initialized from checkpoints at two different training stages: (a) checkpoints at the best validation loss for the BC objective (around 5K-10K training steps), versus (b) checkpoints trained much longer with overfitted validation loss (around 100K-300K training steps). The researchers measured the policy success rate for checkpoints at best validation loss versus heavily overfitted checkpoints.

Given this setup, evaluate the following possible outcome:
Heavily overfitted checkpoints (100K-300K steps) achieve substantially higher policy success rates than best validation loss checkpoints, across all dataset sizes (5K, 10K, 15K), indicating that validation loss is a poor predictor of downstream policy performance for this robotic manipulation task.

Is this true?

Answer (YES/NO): NO